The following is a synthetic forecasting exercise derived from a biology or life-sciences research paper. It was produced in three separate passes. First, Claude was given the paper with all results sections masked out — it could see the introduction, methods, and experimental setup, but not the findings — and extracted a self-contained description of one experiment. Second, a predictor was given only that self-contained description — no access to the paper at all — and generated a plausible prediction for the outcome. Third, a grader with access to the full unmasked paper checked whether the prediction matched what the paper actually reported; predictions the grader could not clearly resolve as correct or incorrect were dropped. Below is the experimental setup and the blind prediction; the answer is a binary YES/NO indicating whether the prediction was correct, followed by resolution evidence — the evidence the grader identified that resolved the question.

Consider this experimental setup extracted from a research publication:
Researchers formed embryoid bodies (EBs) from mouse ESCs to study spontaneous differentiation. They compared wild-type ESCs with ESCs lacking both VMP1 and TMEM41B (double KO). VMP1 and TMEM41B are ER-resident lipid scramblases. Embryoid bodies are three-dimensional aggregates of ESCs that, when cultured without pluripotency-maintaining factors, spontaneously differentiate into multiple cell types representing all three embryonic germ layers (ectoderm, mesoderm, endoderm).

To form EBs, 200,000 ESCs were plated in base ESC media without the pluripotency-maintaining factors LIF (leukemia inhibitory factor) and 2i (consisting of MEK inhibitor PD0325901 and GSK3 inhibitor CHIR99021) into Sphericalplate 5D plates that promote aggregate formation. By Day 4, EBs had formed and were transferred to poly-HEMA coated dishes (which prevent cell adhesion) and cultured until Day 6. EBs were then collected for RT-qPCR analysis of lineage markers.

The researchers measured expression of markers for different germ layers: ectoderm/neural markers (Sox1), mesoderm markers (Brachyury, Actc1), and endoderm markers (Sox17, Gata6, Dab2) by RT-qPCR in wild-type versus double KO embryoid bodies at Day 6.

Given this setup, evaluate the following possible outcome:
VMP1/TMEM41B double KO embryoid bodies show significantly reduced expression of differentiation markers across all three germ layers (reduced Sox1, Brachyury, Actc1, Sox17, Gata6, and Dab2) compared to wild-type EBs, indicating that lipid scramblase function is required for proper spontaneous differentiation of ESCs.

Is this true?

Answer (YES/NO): NO